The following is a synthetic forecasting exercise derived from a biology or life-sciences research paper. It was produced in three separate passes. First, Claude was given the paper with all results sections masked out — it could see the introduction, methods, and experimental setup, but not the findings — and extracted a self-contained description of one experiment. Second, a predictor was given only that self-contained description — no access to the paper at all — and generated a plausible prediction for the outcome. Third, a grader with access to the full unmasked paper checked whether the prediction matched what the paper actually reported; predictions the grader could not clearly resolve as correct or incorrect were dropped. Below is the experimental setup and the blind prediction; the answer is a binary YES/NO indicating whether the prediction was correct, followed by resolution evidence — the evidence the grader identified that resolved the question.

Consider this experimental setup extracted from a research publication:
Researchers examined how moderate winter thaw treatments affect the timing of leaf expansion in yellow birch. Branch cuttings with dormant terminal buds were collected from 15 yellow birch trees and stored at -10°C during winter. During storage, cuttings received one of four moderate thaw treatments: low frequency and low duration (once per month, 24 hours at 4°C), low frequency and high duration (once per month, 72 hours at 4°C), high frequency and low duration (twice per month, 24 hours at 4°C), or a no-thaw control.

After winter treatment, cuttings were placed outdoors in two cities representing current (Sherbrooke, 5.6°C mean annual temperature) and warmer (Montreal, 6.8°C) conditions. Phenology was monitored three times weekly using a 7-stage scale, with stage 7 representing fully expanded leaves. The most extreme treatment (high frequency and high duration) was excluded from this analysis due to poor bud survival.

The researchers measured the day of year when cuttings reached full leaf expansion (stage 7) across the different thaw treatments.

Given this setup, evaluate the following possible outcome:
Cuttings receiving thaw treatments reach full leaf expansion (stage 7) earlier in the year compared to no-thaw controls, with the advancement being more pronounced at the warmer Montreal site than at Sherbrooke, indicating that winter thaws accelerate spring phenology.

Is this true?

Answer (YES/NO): NO